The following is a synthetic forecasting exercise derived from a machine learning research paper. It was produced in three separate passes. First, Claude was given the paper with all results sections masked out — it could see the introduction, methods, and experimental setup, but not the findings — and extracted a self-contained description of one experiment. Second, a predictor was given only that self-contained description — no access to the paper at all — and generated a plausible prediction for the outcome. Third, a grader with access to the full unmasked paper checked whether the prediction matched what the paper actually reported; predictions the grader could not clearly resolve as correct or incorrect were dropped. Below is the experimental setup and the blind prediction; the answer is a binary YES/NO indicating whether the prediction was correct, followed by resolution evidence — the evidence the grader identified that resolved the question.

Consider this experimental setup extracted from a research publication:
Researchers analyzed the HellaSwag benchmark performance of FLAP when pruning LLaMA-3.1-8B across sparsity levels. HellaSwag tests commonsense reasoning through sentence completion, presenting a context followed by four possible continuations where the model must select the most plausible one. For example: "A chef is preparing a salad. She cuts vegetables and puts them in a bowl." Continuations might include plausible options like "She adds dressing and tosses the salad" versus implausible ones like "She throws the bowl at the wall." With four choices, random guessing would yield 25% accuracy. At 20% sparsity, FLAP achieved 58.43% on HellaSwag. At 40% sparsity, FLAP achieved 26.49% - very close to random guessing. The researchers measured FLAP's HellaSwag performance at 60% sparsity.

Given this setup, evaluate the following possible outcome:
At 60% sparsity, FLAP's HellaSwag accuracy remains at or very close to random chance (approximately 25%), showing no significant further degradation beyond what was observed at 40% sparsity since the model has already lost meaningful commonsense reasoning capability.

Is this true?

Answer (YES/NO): YES